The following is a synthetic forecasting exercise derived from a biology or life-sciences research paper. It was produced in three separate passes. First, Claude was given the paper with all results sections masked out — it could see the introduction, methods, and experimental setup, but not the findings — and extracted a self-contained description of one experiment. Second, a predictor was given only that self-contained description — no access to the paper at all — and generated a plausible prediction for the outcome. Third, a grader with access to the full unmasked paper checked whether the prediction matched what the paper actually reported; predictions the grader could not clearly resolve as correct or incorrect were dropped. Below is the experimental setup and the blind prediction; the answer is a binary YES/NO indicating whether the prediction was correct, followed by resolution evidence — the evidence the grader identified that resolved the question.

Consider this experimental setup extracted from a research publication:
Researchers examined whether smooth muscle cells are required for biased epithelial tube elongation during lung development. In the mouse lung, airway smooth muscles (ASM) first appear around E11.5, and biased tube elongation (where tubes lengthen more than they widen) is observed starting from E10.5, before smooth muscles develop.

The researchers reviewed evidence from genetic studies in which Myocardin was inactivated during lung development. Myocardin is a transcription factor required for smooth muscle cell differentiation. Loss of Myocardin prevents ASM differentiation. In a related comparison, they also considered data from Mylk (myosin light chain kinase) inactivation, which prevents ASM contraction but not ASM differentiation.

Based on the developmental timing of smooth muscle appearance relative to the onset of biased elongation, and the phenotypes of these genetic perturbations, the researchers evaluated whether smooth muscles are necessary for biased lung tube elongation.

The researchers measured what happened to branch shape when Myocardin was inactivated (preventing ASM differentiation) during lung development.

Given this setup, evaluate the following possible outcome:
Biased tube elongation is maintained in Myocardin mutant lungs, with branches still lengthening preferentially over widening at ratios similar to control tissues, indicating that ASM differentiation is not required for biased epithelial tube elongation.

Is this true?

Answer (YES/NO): NO